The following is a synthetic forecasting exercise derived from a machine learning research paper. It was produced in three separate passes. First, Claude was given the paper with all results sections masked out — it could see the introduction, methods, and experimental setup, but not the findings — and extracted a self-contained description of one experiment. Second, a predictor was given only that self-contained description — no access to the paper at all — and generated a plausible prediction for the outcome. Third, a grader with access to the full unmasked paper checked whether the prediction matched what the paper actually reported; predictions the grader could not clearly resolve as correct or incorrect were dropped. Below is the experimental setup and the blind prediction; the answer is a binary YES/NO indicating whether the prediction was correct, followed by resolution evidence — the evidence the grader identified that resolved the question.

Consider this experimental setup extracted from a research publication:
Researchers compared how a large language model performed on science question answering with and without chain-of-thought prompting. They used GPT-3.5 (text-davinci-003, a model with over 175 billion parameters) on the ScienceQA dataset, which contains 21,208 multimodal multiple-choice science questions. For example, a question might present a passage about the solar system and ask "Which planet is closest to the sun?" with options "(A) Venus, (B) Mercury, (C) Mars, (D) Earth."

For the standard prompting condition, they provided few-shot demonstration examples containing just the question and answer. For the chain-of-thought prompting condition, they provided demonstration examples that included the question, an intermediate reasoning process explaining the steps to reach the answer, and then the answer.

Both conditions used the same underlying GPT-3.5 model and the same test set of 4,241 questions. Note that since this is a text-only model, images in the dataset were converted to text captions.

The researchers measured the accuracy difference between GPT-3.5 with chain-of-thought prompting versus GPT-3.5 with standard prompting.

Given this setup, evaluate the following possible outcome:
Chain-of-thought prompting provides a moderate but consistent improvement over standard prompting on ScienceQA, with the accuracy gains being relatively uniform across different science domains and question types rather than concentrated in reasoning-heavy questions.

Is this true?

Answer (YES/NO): NO